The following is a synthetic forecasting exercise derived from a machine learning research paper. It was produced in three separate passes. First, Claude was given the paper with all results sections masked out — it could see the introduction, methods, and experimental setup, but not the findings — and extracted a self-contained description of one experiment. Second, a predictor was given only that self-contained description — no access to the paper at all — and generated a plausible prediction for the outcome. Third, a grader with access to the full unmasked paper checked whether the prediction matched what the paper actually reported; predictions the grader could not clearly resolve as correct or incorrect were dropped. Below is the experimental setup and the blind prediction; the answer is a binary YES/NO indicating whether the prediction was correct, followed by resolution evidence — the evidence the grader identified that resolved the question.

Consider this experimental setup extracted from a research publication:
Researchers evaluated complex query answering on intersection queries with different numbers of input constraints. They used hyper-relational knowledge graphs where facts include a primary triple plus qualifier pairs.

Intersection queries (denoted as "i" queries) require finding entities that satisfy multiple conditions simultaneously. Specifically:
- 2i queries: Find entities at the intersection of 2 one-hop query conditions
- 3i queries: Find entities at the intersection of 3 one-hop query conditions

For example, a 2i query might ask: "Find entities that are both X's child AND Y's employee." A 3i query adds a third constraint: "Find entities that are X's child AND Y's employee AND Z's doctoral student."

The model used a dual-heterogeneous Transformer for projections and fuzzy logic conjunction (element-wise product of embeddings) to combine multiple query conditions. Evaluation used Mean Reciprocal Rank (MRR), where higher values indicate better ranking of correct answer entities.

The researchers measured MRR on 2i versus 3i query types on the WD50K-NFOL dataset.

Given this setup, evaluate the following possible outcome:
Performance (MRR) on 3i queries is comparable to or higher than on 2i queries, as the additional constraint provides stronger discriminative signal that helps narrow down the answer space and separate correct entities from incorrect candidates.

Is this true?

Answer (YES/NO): YES